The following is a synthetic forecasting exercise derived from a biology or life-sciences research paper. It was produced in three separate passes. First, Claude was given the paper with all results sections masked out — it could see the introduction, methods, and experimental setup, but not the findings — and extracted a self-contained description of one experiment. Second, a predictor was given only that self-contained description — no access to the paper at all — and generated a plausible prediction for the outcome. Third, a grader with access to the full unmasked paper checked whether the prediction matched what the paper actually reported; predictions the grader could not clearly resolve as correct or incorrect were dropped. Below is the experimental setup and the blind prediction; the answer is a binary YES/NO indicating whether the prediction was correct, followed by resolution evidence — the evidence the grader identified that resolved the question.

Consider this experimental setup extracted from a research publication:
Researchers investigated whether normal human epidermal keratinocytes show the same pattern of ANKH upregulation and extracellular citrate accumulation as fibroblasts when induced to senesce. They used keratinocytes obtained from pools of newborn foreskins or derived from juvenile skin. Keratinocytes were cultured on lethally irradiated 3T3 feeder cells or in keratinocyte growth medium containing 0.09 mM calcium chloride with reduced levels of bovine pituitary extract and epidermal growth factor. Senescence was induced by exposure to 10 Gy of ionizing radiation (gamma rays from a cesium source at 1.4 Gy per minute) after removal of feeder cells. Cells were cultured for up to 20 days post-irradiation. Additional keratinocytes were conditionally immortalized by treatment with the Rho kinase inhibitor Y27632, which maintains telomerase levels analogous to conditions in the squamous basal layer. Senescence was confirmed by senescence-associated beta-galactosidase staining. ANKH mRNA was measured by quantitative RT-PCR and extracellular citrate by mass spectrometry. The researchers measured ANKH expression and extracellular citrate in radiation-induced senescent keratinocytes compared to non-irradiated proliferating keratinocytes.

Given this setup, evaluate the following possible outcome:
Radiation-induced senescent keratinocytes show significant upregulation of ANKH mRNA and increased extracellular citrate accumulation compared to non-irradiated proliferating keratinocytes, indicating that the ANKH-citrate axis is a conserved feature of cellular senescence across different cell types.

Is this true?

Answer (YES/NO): NO